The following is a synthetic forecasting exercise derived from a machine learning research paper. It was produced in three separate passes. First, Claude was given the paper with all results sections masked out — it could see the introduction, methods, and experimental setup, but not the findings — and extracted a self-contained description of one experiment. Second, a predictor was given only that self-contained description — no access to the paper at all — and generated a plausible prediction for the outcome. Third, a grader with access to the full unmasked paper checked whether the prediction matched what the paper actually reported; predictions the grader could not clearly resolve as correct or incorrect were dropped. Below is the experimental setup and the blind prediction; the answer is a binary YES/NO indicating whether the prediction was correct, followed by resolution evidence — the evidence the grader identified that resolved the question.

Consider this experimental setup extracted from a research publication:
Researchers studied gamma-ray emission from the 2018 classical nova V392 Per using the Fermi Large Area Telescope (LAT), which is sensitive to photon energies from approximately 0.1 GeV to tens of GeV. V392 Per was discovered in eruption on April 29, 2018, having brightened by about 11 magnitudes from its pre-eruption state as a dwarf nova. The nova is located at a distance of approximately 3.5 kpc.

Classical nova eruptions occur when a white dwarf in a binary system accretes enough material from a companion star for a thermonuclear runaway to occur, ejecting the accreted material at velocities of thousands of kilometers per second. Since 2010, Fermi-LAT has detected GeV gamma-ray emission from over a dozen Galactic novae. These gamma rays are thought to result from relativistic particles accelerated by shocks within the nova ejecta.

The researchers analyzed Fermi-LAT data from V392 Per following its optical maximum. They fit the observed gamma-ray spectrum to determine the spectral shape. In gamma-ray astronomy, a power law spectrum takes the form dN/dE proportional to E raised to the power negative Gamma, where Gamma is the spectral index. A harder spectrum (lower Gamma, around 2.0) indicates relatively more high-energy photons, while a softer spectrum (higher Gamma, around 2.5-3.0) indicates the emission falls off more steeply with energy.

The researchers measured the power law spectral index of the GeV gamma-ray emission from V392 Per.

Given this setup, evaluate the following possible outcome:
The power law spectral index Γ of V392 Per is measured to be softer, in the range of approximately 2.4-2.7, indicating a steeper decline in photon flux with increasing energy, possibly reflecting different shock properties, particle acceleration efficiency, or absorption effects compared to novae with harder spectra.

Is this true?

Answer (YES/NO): NO